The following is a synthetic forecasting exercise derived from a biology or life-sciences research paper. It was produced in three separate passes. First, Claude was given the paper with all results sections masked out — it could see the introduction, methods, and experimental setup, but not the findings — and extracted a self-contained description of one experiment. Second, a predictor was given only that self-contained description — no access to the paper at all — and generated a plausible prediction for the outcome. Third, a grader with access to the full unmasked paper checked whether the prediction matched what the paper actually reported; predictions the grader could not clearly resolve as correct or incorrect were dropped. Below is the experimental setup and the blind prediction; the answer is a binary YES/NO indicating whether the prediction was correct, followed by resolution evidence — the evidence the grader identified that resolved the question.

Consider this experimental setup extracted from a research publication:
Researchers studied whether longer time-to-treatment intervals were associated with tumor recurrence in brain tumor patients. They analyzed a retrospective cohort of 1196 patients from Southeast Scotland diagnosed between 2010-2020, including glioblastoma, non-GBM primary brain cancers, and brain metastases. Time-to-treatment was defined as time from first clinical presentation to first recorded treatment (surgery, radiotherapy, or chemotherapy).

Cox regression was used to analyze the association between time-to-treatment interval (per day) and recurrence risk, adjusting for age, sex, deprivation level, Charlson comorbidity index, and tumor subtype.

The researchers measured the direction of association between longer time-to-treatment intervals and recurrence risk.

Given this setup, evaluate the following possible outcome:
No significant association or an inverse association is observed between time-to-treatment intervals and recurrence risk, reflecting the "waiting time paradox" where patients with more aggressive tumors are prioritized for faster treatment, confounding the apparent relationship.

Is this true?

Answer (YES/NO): YES